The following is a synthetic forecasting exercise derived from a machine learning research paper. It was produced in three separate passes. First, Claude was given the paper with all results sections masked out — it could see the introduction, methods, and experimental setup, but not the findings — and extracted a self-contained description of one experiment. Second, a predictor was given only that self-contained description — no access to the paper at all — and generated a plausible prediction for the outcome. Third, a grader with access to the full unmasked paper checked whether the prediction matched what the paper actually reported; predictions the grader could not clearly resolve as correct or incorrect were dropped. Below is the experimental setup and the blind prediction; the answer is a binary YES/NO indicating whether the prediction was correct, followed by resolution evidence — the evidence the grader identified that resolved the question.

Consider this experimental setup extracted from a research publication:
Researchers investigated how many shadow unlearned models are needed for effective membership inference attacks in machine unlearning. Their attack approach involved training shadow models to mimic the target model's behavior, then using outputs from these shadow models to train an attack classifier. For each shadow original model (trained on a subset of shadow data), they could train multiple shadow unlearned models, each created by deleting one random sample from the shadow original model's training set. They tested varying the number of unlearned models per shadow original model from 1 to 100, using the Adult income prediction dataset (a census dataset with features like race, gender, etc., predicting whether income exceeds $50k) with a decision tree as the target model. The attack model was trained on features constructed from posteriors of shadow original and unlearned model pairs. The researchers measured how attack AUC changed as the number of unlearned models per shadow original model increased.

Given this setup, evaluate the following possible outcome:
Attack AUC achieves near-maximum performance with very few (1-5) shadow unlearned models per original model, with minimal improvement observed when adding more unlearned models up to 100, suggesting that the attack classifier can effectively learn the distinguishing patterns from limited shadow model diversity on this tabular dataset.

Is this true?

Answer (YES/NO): YES